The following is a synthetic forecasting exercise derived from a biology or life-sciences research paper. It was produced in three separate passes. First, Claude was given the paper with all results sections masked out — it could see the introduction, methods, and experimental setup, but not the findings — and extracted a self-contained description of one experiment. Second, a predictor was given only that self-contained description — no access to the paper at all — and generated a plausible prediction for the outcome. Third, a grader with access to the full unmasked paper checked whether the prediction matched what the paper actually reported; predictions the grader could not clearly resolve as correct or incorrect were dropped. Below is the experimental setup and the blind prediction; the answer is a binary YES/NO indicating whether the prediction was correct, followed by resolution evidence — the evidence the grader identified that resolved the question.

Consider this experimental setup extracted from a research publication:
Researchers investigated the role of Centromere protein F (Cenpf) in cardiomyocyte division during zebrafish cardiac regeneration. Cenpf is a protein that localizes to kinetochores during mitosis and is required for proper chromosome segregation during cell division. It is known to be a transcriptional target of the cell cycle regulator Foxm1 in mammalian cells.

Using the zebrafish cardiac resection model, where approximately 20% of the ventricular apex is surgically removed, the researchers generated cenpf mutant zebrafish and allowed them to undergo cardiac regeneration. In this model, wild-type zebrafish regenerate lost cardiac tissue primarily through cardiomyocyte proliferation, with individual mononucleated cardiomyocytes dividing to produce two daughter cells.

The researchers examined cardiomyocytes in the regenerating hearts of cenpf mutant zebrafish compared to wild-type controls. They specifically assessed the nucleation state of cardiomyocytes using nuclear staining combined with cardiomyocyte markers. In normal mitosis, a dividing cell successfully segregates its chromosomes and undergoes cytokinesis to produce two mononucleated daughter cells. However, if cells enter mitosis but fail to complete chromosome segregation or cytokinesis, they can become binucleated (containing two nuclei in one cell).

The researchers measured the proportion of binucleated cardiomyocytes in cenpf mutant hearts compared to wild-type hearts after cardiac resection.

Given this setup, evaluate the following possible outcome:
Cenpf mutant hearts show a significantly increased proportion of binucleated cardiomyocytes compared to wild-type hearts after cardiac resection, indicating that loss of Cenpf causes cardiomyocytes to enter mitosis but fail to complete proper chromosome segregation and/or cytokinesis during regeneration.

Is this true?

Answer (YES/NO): YES